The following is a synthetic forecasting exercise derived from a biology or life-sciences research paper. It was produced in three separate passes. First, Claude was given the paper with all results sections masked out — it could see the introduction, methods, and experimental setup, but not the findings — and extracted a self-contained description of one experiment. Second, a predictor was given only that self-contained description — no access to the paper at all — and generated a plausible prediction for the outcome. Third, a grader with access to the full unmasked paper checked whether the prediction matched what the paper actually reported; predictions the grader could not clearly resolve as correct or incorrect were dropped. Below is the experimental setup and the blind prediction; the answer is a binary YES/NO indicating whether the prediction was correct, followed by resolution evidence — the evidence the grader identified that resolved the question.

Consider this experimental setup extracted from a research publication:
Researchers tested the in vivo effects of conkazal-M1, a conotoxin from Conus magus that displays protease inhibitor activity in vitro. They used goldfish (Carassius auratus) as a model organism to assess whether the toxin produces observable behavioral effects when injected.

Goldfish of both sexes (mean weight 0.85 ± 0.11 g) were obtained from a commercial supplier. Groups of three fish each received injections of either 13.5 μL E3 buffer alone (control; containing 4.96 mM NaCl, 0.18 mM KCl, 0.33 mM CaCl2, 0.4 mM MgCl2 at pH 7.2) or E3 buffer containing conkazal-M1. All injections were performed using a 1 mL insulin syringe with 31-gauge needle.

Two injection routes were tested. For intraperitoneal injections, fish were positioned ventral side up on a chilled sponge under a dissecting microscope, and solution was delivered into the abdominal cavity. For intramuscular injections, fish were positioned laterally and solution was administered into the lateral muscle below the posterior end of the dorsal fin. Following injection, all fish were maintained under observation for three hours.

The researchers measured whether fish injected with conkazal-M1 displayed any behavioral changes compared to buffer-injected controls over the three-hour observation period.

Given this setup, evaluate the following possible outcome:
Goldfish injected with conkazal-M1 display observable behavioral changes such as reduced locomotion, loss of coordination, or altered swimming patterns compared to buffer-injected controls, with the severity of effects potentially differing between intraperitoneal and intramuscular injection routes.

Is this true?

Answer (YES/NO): NO